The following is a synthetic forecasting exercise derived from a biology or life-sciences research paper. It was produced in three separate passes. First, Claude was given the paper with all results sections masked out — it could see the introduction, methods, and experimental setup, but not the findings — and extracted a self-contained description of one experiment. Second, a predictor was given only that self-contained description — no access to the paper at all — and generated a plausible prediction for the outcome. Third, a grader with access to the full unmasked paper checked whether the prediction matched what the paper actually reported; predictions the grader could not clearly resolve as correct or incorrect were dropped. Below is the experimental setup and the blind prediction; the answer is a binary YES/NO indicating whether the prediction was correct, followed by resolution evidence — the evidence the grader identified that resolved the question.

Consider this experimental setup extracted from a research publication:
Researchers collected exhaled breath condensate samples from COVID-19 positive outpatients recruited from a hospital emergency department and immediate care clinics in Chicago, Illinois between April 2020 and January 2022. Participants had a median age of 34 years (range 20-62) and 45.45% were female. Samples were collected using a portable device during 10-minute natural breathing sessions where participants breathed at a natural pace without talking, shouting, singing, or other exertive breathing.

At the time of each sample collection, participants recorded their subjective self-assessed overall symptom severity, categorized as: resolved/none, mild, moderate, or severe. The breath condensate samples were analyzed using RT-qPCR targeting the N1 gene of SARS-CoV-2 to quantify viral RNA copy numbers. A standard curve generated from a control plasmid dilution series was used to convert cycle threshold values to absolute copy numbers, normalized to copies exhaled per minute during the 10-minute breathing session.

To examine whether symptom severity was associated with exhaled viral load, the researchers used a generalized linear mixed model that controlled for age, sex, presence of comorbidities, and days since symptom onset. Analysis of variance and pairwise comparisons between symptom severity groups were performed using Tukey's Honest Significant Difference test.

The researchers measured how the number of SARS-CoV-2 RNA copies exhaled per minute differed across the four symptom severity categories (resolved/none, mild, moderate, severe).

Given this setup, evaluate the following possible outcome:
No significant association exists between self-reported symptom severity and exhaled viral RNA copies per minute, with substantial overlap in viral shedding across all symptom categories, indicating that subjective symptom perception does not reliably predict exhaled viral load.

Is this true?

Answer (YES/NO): NO